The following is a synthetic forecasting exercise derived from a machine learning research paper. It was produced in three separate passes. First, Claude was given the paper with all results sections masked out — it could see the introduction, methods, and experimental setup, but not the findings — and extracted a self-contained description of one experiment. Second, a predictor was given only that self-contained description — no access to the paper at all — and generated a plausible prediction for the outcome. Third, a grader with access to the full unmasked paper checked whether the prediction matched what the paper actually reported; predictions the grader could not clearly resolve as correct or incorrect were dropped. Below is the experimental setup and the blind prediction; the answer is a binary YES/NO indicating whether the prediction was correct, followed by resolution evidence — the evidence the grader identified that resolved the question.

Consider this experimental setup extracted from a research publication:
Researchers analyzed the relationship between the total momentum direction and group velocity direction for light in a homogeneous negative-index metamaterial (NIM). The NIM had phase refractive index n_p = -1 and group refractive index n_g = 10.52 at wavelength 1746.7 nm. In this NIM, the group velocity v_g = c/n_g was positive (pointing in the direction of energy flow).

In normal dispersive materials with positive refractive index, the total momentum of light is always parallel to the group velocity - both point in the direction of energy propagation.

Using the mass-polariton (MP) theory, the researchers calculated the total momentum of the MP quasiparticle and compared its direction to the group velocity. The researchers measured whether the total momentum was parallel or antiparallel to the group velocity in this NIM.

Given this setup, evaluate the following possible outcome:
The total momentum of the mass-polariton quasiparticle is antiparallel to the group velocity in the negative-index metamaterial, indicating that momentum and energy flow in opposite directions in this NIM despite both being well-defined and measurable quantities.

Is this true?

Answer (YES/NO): YES